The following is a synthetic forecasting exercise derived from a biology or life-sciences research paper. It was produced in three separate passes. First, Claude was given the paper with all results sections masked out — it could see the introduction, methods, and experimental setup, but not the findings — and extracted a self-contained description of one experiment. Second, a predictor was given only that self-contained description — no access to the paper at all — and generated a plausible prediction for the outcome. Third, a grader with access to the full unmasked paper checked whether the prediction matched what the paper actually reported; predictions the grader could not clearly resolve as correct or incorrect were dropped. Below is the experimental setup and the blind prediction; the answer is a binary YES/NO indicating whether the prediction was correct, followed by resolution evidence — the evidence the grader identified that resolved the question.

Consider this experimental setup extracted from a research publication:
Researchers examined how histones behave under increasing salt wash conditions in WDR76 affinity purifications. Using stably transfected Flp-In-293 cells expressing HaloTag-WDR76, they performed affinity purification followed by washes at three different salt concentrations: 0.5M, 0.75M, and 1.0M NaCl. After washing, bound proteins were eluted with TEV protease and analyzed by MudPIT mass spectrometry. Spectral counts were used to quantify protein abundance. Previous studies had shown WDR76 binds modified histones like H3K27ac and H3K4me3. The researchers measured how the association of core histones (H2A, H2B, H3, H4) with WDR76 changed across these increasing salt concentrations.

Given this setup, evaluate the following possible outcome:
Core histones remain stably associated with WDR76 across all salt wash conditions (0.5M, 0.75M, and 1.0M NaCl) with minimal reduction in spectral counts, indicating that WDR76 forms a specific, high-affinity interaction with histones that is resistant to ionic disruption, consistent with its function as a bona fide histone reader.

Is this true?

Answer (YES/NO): NO